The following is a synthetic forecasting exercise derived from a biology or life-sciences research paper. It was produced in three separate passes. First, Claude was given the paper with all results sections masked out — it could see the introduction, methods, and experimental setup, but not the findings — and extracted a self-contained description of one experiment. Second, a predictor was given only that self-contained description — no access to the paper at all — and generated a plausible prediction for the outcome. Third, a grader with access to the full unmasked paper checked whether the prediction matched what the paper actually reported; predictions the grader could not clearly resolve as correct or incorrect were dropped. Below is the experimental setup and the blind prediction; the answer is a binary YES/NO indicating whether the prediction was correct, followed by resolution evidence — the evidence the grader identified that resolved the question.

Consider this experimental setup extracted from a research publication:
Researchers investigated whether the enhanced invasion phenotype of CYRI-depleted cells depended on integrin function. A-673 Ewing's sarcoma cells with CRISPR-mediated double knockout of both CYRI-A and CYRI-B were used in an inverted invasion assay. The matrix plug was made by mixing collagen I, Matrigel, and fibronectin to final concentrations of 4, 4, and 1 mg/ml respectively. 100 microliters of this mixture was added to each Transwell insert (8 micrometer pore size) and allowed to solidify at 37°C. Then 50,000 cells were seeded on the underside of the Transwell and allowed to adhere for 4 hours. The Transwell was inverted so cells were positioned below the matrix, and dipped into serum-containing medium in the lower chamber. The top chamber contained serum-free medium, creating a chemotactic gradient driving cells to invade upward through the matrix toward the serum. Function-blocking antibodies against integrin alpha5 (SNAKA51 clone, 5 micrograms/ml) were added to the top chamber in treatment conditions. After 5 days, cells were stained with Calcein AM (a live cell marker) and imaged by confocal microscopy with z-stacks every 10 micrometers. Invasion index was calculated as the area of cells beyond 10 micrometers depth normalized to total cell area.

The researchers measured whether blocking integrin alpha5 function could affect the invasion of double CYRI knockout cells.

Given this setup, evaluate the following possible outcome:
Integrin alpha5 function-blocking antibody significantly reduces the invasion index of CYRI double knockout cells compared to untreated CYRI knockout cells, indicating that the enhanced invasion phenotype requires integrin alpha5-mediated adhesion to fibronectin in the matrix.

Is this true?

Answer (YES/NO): YES